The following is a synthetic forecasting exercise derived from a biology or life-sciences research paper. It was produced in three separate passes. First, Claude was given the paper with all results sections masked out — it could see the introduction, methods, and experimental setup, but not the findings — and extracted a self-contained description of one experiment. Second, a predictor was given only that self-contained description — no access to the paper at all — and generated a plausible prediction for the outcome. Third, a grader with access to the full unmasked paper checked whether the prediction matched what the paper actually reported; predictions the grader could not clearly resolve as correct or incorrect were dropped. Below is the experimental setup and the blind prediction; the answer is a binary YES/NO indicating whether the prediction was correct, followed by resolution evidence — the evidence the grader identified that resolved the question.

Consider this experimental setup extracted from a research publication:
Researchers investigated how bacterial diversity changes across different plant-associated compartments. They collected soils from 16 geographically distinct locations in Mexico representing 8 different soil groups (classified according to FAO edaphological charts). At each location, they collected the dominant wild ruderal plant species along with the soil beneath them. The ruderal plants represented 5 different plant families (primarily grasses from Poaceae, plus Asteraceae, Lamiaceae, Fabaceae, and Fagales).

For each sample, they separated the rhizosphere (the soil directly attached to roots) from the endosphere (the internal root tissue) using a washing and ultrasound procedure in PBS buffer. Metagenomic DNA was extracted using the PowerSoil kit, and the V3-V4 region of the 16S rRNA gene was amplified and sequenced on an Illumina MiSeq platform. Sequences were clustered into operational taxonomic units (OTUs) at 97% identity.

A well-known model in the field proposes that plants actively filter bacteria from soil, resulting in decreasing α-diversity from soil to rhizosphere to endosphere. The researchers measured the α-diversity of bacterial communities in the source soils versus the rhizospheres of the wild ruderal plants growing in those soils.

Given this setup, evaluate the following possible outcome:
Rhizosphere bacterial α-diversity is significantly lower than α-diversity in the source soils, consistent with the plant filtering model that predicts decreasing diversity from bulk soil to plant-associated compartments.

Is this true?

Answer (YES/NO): NO